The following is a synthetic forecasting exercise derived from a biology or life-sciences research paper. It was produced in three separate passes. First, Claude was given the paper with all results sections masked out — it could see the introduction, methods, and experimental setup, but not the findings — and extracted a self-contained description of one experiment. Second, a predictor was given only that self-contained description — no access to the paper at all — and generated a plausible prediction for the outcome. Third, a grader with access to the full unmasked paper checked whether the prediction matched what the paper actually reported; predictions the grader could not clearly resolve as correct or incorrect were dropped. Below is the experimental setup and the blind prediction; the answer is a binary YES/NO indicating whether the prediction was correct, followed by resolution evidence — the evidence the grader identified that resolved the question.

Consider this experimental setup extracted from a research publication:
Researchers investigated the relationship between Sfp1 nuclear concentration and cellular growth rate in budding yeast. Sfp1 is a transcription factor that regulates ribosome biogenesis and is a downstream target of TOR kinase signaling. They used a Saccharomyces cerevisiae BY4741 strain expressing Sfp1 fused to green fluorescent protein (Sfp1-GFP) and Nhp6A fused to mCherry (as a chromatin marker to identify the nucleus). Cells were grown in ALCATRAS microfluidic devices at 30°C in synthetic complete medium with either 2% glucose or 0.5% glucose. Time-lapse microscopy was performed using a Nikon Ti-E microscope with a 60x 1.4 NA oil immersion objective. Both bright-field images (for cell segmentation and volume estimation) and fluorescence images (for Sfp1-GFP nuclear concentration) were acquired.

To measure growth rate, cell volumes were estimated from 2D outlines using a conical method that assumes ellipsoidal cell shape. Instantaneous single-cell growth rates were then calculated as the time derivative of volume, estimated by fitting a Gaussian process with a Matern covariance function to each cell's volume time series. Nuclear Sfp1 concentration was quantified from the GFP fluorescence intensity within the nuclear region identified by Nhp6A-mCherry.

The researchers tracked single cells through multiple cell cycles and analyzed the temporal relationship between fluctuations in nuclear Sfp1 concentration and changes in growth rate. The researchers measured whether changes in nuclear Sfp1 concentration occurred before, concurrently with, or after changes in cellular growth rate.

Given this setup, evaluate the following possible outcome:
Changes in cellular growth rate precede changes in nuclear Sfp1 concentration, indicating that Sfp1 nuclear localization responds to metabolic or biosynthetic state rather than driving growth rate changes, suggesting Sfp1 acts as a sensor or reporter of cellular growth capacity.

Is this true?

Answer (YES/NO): NO